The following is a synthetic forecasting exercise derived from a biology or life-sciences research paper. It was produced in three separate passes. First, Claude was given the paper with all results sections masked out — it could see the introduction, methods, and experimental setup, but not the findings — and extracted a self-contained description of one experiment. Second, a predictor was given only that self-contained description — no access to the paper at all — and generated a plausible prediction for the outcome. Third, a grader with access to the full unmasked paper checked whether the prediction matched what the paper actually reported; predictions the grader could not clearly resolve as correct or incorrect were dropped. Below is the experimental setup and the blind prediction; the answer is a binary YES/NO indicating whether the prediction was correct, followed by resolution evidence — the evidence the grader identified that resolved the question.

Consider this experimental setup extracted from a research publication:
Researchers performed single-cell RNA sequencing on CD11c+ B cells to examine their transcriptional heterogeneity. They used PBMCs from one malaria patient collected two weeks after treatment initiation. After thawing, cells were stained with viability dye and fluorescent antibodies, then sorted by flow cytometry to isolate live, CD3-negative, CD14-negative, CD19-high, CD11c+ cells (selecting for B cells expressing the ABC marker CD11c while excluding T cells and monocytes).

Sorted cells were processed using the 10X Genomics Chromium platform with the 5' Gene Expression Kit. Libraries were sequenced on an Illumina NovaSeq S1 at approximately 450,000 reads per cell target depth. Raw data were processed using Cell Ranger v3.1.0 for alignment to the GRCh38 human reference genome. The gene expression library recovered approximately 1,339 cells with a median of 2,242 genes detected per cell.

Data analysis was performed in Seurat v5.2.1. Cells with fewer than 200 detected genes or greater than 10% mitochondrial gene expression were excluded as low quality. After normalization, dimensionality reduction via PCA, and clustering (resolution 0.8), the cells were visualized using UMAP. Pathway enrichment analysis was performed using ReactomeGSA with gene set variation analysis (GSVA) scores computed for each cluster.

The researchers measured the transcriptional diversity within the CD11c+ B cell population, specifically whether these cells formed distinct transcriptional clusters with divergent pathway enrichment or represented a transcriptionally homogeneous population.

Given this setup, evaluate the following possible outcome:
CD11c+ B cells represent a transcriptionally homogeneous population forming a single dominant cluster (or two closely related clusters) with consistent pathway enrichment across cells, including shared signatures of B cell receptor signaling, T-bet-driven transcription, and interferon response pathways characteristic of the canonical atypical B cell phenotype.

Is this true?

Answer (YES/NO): NO